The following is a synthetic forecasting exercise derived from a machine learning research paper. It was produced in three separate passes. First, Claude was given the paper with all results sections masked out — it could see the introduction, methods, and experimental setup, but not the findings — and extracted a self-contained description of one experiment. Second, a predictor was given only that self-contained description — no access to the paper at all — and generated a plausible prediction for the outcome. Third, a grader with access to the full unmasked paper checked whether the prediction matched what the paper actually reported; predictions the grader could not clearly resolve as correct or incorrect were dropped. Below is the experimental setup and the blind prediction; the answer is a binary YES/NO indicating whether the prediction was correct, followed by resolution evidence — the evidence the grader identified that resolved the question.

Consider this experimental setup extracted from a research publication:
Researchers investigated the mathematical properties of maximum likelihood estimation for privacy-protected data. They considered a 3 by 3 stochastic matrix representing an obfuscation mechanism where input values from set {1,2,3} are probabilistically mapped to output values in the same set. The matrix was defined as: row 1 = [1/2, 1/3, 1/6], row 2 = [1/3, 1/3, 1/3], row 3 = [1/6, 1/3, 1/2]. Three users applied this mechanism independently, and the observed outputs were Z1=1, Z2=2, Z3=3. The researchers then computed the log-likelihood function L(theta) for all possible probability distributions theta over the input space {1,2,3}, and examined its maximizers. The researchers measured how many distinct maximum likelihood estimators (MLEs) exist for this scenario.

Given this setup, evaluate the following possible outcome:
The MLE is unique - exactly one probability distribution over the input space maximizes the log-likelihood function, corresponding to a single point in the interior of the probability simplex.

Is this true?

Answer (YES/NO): NO